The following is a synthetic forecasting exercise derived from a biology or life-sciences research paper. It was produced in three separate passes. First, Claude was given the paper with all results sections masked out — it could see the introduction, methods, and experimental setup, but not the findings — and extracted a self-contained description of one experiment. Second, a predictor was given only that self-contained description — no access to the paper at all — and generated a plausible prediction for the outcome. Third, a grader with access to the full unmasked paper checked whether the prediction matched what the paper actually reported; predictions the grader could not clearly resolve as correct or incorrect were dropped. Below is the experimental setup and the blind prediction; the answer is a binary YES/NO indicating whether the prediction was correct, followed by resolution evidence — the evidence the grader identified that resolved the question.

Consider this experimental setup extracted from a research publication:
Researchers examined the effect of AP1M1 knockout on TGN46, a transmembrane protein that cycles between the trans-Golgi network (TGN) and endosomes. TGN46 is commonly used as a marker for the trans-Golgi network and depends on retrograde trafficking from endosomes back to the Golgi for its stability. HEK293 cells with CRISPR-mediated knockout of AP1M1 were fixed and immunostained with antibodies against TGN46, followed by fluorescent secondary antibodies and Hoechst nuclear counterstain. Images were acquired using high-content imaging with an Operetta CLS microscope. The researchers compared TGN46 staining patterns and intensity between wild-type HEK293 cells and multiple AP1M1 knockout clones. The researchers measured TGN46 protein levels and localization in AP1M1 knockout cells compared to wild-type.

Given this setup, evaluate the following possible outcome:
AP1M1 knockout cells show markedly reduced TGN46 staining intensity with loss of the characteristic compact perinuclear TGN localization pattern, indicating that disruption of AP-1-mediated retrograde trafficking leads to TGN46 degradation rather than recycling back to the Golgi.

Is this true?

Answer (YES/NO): NO